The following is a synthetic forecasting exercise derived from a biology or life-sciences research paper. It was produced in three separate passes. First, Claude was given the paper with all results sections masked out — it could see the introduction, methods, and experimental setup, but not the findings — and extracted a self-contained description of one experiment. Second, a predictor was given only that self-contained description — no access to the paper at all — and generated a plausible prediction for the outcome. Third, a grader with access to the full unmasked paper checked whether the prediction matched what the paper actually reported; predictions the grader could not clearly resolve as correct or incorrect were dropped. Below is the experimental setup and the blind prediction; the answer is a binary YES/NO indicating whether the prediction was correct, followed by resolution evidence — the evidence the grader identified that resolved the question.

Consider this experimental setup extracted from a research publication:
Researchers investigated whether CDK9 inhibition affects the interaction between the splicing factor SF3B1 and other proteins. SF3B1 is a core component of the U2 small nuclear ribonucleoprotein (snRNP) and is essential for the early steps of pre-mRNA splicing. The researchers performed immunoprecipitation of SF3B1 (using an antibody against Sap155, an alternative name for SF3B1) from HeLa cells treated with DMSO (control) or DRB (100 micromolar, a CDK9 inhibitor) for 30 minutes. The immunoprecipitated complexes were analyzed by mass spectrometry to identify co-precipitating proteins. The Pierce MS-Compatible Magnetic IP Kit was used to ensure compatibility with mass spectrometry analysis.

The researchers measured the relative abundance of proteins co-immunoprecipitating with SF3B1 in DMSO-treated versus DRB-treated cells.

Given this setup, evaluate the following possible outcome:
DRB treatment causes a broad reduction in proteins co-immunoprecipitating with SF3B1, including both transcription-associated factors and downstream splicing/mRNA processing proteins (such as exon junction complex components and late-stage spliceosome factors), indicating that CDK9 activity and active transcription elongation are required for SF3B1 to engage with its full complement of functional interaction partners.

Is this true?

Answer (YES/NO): NO